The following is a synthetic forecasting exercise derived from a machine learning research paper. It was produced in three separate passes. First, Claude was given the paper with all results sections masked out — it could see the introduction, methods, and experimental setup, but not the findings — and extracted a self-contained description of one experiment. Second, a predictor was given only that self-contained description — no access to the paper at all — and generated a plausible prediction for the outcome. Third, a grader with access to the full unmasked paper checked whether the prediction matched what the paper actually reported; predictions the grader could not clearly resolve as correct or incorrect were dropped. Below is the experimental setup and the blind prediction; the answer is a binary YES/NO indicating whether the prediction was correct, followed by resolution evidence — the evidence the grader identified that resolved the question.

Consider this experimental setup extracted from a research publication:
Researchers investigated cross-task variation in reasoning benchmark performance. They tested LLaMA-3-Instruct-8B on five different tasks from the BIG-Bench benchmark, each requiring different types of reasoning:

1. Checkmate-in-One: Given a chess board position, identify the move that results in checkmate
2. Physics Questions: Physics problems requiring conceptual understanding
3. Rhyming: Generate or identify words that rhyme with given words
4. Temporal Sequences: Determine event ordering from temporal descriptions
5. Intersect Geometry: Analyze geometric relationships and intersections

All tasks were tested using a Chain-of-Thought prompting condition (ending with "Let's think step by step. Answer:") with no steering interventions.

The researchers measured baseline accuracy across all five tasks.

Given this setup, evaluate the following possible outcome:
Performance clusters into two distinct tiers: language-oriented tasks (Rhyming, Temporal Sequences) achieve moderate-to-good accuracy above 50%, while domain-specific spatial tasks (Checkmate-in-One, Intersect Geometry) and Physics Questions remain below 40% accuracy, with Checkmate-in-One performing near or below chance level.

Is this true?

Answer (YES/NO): NO